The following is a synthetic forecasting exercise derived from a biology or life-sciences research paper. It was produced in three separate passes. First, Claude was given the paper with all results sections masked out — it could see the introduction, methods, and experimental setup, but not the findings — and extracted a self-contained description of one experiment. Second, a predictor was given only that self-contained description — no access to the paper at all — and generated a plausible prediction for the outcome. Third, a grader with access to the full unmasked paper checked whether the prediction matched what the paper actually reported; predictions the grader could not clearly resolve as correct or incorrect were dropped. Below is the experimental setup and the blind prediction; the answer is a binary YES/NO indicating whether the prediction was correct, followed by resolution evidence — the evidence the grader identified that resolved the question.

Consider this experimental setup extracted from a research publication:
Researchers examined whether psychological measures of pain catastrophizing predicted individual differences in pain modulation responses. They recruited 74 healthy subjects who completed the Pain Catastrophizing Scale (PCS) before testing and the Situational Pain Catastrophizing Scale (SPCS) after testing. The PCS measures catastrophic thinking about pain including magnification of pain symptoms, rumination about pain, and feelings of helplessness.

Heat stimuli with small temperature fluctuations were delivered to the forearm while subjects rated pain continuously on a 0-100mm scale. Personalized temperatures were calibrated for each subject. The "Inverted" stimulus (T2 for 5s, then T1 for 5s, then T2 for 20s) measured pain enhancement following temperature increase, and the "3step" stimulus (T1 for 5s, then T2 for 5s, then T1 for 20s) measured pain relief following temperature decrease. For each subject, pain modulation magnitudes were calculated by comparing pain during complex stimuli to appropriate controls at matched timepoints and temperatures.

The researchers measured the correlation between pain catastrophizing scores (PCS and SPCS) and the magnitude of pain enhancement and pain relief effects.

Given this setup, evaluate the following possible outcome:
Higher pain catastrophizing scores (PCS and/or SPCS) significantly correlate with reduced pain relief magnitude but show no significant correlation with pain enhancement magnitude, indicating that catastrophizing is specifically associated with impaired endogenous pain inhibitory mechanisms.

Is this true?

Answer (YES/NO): NO